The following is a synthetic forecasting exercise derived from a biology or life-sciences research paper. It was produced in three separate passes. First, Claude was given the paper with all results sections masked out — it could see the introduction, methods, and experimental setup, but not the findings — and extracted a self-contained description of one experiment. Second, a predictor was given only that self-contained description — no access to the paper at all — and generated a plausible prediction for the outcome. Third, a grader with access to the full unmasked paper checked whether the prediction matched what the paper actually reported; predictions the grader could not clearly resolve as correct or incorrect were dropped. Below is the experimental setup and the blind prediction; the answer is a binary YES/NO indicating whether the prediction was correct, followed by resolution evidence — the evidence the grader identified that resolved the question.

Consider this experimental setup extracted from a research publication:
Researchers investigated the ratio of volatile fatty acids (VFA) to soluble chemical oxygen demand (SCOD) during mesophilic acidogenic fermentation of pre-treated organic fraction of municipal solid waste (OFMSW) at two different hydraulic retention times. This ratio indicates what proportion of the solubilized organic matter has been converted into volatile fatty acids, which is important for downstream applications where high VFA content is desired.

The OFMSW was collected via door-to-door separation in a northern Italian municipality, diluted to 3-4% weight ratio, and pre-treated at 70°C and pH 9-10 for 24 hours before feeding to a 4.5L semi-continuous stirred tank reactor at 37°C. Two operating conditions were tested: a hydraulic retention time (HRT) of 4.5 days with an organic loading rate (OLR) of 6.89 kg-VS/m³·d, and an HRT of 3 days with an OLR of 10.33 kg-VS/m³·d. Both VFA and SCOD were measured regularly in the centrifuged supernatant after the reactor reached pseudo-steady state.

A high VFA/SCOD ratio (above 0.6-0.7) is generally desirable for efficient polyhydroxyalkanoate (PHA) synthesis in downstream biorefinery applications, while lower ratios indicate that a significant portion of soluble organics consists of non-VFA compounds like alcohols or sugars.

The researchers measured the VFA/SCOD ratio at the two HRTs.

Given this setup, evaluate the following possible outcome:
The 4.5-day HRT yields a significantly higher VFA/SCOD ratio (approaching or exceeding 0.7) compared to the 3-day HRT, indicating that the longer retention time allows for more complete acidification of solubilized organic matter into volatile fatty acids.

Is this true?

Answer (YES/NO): NO